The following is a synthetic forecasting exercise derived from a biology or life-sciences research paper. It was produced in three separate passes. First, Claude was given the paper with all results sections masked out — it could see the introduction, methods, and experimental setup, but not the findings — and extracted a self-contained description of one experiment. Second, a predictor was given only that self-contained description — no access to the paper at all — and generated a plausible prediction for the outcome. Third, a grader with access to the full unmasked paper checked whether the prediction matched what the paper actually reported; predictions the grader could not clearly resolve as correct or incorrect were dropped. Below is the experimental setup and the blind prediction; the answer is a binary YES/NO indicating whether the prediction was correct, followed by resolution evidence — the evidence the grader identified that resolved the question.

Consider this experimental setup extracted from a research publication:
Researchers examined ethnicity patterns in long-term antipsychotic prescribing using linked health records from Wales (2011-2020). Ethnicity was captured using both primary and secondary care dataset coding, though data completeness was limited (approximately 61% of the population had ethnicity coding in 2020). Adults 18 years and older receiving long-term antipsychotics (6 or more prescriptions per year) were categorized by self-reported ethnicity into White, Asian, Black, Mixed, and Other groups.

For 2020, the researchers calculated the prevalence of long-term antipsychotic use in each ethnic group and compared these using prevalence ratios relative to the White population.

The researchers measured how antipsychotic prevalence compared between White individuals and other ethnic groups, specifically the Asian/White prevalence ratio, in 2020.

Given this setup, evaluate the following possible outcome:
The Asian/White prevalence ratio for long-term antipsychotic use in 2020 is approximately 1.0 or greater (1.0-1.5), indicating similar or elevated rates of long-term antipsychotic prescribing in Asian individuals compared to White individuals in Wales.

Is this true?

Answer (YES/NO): NO